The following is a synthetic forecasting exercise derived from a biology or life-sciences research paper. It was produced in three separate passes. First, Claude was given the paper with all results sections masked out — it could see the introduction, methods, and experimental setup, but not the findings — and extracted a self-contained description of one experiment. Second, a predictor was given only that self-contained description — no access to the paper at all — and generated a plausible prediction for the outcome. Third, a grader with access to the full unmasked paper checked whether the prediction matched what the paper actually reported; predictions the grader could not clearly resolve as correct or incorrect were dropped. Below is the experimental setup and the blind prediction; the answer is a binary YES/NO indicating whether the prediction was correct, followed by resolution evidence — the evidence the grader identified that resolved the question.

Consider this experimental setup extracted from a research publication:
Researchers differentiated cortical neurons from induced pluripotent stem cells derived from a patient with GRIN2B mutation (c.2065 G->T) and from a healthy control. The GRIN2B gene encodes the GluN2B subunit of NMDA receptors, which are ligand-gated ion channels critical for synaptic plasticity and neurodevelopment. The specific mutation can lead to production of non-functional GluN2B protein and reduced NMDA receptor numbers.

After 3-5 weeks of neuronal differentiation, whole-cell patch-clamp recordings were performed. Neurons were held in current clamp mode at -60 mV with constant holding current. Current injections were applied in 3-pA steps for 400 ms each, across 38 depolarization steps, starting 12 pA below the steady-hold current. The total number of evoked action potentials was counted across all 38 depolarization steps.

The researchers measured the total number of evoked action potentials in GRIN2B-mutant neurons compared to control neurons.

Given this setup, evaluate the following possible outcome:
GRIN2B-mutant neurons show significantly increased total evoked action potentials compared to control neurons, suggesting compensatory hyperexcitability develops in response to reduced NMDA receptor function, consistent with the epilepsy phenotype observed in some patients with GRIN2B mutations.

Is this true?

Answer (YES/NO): YES